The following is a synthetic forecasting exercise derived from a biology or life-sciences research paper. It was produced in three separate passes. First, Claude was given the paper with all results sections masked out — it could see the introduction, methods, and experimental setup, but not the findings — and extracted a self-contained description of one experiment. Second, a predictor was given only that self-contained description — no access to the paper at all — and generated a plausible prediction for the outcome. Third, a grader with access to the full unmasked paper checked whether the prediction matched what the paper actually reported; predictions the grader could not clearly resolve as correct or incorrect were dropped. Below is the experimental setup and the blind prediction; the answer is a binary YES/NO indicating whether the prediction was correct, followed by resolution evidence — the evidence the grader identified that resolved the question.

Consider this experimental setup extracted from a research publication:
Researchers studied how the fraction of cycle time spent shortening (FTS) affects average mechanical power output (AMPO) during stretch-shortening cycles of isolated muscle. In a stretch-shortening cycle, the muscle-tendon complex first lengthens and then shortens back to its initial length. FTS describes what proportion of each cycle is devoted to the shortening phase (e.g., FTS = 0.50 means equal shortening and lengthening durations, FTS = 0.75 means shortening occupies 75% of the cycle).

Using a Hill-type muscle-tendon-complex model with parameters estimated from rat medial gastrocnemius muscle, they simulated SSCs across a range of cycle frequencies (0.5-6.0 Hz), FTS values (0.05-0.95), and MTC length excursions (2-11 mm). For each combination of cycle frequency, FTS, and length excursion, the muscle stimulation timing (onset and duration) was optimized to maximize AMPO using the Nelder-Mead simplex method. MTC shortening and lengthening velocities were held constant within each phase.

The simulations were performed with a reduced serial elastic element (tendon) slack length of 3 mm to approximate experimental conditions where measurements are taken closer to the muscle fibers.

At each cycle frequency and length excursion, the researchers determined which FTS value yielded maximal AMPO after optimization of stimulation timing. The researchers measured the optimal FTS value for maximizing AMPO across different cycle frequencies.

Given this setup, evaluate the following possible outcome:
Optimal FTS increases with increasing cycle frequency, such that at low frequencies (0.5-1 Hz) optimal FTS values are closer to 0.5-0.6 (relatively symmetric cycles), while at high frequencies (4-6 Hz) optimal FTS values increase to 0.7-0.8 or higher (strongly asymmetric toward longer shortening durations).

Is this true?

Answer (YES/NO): NO